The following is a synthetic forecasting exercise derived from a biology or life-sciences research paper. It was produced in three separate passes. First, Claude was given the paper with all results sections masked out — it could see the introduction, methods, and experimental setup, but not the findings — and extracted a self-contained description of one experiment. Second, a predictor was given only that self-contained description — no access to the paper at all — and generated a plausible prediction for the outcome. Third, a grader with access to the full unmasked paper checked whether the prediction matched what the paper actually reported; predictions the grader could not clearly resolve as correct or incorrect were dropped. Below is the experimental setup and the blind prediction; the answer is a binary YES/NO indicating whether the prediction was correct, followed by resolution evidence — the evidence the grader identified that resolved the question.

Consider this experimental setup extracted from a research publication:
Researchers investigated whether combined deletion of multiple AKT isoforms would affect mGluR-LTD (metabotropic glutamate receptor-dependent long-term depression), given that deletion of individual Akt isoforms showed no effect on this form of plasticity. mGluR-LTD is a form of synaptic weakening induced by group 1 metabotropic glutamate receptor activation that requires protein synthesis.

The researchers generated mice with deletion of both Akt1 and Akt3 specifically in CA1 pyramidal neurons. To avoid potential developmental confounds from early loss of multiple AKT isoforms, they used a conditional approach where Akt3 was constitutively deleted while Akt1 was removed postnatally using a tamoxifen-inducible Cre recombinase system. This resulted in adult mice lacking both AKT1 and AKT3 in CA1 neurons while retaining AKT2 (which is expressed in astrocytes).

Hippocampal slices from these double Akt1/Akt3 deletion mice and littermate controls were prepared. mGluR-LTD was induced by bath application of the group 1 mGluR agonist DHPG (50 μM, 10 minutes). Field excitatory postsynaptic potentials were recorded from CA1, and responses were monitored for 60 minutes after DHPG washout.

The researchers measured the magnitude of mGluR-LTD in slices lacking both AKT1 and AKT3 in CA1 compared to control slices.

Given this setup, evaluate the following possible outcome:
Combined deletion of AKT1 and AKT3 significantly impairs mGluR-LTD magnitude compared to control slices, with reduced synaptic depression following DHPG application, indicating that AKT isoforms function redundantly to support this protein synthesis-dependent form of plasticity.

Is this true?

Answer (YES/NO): NO